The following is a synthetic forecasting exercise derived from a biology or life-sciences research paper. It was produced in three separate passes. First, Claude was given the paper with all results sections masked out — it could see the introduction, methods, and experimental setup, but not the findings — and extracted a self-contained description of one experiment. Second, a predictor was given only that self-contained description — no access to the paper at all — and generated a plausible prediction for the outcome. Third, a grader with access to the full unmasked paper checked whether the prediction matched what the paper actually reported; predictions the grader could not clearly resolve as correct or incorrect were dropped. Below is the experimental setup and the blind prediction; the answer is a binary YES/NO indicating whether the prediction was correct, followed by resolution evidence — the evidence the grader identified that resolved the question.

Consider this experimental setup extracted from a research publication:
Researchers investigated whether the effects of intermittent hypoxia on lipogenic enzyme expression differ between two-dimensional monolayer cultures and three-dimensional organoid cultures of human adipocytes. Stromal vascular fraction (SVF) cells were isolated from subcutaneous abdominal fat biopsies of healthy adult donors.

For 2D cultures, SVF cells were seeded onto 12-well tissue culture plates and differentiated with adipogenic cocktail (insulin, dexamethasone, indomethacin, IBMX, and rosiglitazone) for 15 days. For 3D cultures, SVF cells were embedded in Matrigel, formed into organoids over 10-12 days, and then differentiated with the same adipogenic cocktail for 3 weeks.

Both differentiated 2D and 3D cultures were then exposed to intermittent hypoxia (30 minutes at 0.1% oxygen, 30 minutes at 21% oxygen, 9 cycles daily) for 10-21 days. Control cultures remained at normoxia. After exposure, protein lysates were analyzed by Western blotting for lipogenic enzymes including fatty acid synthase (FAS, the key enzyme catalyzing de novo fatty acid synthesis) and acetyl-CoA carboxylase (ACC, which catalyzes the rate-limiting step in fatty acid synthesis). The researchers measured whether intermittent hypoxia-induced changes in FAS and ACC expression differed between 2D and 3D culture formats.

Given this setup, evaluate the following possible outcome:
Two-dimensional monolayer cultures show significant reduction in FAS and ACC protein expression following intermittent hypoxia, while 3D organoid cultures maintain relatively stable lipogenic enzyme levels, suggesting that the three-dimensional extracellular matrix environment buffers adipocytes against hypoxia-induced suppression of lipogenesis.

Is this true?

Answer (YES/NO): NO